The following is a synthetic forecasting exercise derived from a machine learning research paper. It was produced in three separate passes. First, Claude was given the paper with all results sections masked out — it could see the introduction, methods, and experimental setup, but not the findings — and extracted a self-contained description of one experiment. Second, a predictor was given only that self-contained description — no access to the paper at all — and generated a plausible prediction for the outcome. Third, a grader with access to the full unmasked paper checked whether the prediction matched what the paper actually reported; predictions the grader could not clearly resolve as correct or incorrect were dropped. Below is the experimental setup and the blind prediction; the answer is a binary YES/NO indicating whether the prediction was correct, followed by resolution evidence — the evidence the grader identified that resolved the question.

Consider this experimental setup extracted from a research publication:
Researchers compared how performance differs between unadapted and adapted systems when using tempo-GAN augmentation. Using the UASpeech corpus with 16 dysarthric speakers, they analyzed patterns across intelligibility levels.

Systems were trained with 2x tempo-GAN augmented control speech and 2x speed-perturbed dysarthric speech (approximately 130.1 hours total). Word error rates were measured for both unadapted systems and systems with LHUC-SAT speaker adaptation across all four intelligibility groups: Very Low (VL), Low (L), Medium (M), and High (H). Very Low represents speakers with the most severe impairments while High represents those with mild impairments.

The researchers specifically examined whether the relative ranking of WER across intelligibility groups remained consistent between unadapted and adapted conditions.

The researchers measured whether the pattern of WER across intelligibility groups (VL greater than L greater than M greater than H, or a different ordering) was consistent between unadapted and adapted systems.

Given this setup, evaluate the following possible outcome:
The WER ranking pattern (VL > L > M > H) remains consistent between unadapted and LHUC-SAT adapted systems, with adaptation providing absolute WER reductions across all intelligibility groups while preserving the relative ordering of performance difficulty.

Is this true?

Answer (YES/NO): YES